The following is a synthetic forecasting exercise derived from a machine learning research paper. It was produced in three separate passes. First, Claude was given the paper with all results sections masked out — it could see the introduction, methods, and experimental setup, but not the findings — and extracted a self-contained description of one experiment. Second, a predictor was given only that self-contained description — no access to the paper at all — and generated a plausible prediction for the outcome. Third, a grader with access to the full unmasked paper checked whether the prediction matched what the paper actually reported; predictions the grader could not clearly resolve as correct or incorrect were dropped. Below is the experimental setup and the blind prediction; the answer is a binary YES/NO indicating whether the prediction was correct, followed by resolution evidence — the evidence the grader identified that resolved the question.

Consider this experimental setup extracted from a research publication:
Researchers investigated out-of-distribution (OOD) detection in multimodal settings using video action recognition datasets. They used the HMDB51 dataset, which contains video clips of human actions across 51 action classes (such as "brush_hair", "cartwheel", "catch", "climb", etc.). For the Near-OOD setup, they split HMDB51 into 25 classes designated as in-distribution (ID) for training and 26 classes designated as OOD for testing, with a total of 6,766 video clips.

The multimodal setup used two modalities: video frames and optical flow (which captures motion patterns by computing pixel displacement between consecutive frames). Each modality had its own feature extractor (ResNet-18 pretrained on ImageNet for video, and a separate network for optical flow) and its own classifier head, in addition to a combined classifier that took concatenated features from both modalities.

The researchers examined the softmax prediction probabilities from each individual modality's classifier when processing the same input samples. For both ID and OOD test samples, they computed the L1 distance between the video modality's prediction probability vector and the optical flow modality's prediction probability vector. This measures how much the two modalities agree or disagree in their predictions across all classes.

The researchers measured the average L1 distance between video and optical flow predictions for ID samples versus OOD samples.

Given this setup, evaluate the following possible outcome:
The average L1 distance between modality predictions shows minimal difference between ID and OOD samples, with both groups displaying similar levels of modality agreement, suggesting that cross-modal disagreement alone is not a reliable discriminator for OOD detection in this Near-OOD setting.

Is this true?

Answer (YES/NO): NO